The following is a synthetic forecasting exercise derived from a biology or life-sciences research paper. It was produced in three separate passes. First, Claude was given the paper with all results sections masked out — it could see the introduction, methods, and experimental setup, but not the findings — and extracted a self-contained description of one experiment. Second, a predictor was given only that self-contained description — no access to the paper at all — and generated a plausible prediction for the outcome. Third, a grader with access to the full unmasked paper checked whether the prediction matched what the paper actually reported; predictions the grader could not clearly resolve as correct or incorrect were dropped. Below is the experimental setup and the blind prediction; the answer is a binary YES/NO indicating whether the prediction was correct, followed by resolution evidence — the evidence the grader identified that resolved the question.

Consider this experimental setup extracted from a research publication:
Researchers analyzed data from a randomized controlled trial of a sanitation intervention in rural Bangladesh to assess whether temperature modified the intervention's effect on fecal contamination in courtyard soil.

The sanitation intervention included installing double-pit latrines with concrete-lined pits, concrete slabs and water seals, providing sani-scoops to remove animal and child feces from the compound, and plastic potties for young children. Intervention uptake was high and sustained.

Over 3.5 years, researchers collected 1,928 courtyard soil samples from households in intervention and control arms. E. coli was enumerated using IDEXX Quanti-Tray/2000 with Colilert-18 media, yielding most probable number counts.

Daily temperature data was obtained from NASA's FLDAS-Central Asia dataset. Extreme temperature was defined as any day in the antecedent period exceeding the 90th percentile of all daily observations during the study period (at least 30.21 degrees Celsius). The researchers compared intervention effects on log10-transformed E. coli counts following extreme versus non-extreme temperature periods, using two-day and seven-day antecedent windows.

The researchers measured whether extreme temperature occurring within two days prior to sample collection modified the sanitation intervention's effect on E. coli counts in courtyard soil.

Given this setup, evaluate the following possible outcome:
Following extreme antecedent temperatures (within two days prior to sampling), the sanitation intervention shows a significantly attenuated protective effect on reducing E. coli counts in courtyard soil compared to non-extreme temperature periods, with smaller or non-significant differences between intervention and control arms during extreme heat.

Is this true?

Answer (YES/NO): NO